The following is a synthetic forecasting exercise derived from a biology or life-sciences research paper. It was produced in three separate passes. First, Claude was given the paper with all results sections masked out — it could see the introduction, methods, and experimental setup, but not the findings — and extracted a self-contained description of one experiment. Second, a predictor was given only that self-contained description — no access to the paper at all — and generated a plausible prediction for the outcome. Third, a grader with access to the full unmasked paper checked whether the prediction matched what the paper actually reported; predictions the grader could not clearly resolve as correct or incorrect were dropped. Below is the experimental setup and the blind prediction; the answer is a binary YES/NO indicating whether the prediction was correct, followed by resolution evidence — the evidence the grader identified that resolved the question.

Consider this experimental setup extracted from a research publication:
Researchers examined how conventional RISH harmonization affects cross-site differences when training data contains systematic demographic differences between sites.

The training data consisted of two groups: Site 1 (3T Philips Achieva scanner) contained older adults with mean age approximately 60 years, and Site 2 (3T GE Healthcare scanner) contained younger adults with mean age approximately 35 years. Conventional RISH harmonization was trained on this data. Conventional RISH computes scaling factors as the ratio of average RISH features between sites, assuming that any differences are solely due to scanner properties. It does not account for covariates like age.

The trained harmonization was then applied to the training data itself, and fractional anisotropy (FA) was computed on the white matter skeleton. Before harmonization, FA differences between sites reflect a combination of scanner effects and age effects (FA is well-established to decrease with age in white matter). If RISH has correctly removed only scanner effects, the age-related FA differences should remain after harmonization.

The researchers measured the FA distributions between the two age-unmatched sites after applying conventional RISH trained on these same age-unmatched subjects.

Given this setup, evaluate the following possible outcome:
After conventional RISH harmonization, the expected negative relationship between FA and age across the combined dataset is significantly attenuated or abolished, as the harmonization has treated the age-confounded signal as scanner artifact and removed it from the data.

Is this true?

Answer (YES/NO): YES